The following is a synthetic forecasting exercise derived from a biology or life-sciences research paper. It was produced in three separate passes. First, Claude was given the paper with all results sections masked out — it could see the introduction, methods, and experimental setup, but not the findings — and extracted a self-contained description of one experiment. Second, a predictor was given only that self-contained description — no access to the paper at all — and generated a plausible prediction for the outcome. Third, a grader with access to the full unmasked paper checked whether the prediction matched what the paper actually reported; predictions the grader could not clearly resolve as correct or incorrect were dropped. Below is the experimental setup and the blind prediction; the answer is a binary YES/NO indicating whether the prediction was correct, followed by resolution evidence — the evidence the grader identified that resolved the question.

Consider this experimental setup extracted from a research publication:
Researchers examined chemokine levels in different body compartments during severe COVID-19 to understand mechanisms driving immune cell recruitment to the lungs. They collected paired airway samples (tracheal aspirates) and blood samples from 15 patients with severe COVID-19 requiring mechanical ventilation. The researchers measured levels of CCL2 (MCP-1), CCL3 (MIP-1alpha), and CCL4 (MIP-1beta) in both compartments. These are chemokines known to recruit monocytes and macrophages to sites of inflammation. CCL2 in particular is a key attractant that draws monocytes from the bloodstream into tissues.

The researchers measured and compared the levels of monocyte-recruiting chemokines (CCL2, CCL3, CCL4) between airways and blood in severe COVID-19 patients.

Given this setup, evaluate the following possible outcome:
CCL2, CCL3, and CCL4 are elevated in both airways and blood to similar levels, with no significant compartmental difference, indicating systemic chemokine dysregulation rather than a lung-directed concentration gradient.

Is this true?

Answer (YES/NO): NO